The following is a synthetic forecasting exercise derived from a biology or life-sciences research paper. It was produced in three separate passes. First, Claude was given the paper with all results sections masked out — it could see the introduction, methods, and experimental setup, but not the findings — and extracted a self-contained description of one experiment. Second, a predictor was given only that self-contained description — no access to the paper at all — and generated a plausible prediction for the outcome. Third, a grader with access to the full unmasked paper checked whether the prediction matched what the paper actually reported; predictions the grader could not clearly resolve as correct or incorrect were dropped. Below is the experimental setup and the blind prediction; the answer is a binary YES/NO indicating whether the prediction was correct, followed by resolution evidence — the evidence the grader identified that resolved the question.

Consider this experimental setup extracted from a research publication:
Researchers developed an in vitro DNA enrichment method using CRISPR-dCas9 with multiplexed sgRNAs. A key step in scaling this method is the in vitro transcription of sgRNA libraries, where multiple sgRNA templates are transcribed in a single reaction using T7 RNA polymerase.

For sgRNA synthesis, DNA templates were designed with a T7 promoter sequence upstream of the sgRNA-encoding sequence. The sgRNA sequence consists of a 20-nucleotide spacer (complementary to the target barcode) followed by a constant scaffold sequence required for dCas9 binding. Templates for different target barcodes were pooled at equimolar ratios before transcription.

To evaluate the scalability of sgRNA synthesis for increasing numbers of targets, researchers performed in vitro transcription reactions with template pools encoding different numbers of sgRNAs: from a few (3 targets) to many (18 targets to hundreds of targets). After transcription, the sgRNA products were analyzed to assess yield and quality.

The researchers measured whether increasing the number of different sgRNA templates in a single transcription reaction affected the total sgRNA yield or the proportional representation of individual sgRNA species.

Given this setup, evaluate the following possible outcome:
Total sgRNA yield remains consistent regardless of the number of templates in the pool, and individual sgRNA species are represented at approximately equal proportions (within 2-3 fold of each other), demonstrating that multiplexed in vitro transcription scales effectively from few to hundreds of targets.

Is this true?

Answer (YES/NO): NO